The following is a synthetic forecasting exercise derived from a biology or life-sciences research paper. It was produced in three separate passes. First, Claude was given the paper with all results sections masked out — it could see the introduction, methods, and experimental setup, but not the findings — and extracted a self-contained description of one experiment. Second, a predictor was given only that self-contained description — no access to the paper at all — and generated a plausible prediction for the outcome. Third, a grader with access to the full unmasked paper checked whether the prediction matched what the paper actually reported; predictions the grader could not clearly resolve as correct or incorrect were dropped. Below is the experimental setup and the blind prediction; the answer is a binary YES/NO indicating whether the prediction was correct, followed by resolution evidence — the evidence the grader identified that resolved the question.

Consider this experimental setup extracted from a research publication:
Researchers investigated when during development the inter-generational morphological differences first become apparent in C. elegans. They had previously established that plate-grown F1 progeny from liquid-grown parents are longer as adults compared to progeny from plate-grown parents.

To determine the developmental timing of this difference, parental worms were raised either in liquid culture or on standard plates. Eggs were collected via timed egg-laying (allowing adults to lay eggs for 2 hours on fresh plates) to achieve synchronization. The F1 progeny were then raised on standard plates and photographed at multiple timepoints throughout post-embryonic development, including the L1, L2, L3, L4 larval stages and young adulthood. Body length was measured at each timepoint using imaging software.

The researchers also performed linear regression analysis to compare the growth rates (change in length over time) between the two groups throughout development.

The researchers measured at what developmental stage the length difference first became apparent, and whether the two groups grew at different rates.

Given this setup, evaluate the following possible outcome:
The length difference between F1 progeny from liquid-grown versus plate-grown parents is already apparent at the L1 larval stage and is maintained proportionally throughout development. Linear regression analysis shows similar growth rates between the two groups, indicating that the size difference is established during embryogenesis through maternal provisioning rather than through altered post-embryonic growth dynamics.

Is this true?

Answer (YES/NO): YES